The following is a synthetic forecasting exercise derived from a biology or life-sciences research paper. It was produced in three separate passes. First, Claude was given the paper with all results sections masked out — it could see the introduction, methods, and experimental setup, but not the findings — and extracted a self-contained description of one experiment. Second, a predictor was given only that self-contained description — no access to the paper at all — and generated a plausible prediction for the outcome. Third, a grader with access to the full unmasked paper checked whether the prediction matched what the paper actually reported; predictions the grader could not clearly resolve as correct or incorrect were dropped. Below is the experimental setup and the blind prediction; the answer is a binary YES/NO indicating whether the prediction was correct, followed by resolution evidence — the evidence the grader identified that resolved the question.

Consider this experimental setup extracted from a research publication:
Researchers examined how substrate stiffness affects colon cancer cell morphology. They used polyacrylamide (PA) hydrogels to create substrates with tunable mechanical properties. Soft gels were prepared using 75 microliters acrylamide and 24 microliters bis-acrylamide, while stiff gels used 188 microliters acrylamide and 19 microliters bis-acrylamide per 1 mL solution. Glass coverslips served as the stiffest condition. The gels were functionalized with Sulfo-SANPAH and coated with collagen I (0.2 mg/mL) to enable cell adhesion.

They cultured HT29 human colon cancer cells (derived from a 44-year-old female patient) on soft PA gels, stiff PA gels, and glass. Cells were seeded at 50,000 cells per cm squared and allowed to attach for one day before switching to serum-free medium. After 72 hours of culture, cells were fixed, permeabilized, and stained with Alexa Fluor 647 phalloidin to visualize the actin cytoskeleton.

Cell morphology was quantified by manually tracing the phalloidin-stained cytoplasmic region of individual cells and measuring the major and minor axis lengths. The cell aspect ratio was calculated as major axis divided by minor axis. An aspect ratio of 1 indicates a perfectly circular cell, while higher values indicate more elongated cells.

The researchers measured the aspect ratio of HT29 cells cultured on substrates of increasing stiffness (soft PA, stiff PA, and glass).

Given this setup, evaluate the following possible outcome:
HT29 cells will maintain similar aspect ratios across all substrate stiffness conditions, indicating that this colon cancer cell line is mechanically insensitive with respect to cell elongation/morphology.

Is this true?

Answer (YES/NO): YES